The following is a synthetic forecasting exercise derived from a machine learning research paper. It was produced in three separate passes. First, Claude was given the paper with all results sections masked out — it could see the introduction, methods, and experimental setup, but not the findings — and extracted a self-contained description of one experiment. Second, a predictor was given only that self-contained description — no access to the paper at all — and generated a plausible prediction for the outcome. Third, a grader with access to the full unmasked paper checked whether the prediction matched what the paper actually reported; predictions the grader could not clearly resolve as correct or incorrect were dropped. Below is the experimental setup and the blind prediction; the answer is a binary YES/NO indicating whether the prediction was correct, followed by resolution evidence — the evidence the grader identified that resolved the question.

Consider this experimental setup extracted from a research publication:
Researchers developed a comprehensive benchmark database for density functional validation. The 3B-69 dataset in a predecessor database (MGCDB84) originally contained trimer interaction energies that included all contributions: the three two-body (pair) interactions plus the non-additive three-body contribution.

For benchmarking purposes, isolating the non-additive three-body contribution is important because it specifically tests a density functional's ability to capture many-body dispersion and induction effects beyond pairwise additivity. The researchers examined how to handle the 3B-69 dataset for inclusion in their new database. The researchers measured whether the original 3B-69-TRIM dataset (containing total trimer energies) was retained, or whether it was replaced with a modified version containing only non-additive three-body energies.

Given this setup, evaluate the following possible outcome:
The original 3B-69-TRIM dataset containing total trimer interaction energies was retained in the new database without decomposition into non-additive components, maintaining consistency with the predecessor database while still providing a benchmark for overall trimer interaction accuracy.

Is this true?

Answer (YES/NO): NO